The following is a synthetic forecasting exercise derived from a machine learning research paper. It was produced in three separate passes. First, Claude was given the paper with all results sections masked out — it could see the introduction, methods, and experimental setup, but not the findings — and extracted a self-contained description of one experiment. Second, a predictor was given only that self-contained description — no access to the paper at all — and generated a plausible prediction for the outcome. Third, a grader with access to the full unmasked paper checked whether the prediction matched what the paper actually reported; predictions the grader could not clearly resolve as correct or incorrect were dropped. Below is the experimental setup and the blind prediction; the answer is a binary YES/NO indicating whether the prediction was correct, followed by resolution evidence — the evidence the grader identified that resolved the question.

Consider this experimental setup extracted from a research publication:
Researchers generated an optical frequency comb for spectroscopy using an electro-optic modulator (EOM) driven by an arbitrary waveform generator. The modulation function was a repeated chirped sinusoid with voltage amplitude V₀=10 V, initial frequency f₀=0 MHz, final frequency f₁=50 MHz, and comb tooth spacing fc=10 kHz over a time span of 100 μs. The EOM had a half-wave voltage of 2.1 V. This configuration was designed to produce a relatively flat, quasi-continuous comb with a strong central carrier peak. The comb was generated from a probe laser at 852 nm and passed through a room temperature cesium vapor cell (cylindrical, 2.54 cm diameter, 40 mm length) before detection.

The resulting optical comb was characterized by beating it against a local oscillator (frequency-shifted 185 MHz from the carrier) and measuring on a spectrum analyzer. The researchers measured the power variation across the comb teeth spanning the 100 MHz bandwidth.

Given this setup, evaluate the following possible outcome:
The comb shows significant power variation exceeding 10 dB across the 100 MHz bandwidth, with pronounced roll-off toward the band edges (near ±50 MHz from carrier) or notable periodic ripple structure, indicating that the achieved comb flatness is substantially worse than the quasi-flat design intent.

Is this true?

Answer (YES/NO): NO